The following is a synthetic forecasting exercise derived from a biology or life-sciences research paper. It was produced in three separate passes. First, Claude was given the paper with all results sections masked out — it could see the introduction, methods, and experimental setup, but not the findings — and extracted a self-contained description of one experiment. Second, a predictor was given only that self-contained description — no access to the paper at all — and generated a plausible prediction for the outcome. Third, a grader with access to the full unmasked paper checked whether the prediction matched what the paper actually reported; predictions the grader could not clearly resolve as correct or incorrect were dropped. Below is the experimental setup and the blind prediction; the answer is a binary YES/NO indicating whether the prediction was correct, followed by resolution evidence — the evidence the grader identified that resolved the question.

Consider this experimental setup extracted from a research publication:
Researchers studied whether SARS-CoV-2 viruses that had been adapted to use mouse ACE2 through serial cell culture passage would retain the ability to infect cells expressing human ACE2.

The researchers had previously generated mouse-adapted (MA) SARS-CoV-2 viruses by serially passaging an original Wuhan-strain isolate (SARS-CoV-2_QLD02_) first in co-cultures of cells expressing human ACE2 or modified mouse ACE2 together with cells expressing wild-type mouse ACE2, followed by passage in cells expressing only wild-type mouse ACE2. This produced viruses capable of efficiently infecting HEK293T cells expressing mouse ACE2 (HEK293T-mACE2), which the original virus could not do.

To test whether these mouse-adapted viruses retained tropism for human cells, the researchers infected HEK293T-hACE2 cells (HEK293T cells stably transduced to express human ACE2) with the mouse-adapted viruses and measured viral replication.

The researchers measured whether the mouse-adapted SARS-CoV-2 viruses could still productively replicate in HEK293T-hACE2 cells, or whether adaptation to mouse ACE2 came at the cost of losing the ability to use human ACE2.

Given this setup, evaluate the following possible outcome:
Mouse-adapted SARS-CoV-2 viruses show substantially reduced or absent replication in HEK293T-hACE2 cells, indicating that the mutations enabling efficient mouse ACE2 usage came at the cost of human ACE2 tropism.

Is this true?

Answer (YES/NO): NO